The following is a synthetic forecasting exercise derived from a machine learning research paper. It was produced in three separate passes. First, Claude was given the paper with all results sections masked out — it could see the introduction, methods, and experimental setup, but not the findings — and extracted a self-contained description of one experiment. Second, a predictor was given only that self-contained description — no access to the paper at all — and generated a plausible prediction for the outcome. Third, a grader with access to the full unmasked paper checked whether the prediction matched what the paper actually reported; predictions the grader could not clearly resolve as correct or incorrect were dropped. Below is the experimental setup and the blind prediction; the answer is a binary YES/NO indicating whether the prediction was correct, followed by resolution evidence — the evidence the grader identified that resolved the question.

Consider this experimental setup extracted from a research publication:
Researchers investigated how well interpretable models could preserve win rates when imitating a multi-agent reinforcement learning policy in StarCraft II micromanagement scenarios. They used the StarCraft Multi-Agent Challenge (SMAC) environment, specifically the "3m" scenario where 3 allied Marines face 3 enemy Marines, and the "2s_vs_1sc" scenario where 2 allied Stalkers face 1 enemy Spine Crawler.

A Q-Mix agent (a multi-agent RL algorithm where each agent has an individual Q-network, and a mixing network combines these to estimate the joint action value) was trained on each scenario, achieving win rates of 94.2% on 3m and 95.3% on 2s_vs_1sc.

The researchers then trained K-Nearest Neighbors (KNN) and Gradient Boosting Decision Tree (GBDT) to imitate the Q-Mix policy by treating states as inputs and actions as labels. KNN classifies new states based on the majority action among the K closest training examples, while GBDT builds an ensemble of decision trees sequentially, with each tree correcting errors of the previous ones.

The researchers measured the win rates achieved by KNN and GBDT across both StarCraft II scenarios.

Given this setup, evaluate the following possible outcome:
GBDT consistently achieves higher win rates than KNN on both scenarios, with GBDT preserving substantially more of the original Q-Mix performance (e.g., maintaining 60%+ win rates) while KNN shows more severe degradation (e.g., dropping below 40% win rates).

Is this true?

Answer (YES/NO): NO